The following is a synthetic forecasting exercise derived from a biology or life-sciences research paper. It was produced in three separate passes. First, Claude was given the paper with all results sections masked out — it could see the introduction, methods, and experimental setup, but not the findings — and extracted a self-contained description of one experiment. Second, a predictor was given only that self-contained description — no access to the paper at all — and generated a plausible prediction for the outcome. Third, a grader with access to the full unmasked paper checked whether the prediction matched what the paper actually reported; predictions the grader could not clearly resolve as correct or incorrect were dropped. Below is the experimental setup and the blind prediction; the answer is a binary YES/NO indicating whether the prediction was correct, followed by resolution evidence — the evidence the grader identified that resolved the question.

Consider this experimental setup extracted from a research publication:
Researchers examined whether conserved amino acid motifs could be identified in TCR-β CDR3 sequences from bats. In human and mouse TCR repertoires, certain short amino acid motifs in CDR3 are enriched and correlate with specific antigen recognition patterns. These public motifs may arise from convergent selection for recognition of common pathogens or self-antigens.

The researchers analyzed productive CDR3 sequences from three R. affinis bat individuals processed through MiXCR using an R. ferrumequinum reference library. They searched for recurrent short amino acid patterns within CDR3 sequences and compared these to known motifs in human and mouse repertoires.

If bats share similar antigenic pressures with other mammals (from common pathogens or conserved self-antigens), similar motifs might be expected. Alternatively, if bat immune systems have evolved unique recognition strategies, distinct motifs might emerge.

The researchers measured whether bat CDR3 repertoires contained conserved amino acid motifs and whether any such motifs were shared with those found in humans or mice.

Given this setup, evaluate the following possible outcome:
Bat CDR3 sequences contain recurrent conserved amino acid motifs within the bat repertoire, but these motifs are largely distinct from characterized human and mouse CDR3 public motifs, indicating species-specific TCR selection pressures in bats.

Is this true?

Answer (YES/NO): NO